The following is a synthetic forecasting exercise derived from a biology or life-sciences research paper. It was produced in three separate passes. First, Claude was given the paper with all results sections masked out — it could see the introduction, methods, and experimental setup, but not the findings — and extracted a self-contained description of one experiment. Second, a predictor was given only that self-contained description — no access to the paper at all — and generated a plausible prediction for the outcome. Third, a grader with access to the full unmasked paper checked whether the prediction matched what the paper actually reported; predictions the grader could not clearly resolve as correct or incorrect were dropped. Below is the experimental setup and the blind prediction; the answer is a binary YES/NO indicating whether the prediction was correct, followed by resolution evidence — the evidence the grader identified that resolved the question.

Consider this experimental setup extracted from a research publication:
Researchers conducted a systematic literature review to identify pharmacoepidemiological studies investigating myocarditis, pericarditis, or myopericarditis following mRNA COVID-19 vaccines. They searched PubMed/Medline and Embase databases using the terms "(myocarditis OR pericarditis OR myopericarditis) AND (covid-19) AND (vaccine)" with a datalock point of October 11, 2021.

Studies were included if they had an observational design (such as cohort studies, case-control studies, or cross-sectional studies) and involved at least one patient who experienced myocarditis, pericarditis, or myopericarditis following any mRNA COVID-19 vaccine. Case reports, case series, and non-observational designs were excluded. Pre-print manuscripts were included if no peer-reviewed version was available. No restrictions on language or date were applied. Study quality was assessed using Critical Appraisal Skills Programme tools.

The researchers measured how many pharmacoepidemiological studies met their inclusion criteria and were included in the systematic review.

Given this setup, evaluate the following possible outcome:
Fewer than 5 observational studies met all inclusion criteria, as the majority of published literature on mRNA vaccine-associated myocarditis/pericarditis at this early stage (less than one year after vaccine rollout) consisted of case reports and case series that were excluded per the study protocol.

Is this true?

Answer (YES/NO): NO